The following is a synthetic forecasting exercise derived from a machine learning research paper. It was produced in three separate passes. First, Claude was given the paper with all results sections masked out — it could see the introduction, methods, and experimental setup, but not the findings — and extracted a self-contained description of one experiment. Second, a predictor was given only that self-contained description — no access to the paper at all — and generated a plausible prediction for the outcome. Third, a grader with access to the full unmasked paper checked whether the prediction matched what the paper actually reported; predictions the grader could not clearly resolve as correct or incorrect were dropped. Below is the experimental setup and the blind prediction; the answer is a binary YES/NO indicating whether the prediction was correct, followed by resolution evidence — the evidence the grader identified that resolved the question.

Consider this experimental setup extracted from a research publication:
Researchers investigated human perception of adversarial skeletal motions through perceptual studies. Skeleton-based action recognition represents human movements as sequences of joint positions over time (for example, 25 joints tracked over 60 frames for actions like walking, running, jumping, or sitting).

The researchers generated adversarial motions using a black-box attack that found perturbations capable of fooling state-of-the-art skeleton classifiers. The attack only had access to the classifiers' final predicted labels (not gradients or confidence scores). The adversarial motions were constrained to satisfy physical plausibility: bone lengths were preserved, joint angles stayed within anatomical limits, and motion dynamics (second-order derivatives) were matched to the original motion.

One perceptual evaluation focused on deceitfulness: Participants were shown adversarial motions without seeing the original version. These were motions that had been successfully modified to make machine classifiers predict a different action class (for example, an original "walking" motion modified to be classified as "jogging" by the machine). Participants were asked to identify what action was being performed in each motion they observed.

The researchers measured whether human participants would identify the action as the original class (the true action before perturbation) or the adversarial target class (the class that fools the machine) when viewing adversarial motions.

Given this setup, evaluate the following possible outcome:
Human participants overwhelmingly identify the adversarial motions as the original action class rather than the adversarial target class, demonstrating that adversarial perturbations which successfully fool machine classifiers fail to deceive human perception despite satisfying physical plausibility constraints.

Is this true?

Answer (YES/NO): YES